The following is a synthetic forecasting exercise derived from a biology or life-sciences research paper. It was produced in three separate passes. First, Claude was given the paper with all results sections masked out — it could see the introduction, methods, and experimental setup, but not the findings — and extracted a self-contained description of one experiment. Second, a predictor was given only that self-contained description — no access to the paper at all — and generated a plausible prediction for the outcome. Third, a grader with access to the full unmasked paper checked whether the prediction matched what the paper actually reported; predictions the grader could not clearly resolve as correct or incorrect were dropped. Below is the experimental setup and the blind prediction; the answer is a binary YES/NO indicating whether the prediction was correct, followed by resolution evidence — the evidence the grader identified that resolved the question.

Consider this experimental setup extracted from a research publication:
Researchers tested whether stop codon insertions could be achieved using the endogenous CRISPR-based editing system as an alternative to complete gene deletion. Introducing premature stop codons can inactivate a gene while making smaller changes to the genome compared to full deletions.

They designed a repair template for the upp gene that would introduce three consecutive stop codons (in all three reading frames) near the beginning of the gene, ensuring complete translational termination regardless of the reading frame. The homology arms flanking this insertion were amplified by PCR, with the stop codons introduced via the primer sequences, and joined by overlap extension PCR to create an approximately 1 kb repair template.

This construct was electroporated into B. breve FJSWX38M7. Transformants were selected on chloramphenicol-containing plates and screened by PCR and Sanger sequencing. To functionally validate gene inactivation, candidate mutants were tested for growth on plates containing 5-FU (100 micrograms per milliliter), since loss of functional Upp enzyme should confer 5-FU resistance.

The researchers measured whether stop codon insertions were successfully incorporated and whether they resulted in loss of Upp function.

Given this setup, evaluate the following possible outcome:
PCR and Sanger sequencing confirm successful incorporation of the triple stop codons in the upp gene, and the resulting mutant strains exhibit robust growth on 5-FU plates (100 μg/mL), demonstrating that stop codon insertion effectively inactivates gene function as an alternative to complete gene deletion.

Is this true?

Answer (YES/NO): YES